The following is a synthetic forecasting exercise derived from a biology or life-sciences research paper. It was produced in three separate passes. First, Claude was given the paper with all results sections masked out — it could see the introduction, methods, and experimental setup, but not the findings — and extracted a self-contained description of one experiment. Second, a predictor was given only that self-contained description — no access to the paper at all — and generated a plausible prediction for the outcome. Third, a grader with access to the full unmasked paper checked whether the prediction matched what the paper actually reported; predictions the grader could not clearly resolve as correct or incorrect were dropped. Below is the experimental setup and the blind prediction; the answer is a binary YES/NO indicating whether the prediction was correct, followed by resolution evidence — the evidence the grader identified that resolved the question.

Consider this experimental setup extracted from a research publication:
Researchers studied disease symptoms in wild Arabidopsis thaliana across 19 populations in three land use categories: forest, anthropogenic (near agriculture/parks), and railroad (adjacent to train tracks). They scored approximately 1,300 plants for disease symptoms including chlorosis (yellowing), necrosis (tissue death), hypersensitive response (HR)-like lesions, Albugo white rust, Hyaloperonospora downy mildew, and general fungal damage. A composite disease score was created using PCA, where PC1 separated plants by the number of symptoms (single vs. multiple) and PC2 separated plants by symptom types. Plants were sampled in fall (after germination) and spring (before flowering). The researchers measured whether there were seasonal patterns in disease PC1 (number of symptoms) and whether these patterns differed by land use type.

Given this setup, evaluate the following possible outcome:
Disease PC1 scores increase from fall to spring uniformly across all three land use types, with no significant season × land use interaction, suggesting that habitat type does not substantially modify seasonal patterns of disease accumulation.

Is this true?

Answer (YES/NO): NO